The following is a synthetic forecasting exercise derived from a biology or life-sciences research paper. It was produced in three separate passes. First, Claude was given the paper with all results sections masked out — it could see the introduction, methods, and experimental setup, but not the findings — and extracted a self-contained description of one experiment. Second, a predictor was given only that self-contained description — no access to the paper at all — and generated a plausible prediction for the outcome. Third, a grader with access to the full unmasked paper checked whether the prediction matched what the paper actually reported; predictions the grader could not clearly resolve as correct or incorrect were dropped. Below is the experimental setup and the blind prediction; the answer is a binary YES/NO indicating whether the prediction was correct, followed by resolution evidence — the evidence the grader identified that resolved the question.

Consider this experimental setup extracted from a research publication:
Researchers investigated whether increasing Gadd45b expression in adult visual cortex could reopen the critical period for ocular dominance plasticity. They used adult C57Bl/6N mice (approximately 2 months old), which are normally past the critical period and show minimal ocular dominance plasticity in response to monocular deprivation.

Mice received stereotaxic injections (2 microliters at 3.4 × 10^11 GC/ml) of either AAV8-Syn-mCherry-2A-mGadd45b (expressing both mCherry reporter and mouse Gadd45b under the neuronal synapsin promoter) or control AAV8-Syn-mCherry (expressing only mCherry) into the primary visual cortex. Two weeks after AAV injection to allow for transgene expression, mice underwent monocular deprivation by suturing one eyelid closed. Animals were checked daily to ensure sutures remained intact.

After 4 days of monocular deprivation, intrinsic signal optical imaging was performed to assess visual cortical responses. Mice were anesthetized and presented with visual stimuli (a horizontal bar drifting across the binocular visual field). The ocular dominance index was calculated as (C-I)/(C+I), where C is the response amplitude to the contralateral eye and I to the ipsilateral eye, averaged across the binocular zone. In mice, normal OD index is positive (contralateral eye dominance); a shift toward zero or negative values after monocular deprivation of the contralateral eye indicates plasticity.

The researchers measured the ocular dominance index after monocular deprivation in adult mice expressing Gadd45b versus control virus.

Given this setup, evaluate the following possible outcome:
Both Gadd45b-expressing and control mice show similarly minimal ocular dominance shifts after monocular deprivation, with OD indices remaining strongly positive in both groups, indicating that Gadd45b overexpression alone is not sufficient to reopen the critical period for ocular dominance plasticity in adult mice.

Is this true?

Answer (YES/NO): NO